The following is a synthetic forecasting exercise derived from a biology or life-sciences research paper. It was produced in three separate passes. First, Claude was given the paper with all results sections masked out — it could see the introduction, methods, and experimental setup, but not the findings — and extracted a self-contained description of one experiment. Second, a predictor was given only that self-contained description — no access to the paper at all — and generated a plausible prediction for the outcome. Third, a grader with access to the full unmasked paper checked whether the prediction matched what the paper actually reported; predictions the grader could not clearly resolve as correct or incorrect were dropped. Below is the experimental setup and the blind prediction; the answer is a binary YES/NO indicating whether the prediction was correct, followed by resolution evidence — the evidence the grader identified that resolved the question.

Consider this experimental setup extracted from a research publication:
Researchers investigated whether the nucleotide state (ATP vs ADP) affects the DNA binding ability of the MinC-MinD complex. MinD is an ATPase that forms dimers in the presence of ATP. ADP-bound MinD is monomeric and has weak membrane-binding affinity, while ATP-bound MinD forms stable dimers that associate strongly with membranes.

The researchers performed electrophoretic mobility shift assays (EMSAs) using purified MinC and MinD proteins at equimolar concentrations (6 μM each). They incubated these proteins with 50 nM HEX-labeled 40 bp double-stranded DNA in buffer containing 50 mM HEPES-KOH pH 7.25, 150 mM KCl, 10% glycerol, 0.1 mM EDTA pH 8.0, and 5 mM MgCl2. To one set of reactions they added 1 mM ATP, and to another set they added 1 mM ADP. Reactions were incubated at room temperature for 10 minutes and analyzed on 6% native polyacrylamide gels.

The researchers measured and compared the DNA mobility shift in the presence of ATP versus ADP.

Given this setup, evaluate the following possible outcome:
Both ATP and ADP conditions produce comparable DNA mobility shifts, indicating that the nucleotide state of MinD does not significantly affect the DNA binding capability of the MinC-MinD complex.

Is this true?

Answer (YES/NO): NO